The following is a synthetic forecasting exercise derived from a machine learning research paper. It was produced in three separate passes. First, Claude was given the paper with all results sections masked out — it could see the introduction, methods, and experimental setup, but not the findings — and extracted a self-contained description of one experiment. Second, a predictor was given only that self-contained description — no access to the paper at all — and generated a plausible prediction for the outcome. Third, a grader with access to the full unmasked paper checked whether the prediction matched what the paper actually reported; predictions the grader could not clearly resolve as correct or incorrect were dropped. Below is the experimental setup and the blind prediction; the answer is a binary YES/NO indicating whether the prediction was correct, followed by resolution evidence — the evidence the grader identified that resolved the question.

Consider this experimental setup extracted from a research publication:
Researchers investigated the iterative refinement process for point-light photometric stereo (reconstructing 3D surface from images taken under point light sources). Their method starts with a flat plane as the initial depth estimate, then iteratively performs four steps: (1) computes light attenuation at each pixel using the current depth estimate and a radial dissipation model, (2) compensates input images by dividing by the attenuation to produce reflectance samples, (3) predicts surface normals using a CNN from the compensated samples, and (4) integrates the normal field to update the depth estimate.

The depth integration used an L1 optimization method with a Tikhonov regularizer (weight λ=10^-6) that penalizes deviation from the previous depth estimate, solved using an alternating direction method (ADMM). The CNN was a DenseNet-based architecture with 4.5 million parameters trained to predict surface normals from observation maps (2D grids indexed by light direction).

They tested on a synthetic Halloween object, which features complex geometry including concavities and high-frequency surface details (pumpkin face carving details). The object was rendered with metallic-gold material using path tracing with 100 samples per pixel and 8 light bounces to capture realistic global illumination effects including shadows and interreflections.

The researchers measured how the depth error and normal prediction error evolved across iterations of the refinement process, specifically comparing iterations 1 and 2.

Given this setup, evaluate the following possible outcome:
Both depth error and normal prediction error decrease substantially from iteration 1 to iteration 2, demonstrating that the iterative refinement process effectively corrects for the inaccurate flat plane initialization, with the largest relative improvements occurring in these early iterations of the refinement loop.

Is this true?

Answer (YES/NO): NO